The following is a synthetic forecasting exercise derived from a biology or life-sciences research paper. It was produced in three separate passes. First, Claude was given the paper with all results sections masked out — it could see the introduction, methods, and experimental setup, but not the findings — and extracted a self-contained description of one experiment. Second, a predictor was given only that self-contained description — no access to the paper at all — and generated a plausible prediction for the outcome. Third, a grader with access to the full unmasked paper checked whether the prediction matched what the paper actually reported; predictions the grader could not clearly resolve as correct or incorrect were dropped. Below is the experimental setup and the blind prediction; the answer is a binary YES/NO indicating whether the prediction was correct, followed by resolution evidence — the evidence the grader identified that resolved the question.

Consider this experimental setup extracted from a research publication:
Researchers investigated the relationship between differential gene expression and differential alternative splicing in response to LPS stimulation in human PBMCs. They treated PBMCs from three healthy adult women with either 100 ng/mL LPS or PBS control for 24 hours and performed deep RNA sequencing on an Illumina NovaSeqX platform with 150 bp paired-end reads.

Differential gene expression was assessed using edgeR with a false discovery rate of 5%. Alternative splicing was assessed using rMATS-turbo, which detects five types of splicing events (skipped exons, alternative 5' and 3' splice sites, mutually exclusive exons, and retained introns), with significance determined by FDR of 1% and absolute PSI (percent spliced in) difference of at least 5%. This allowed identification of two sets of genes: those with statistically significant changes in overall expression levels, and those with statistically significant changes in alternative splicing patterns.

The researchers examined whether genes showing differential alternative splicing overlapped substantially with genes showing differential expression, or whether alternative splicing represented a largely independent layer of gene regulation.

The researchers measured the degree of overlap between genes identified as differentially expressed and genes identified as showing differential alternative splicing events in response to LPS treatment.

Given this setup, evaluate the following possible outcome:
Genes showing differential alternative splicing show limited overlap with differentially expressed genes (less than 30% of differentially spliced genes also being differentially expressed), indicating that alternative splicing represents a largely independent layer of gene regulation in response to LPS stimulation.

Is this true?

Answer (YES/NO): YES